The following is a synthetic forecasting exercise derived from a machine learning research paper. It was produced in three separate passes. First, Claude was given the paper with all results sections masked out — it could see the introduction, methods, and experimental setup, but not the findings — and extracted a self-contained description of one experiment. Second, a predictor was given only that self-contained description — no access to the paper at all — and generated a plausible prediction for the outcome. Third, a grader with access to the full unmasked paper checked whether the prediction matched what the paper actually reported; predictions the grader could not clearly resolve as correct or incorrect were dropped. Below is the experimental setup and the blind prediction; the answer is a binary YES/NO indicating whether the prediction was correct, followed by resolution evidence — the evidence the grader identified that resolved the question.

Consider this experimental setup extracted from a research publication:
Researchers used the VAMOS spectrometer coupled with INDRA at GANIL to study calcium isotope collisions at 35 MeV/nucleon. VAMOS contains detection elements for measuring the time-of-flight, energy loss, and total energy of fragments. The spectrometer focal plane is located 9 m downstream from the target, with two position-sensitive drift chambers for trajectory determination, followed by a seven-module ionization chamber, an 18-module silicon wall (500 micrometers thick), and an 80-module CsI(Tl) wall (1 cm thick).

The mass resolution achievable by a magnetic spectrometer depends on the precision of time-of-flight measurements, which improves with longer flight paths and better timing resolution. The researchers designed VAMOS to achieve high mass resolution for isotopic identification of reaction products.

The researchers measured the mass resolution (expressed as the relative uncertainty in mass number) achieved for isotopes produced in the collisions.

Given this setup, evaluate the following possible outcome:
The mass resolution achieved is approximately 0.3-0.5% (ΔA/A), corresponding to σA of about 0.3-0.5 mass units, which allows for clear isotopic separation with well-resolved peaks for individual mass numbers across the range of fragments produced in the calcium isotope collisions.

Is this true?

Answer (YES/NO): NO